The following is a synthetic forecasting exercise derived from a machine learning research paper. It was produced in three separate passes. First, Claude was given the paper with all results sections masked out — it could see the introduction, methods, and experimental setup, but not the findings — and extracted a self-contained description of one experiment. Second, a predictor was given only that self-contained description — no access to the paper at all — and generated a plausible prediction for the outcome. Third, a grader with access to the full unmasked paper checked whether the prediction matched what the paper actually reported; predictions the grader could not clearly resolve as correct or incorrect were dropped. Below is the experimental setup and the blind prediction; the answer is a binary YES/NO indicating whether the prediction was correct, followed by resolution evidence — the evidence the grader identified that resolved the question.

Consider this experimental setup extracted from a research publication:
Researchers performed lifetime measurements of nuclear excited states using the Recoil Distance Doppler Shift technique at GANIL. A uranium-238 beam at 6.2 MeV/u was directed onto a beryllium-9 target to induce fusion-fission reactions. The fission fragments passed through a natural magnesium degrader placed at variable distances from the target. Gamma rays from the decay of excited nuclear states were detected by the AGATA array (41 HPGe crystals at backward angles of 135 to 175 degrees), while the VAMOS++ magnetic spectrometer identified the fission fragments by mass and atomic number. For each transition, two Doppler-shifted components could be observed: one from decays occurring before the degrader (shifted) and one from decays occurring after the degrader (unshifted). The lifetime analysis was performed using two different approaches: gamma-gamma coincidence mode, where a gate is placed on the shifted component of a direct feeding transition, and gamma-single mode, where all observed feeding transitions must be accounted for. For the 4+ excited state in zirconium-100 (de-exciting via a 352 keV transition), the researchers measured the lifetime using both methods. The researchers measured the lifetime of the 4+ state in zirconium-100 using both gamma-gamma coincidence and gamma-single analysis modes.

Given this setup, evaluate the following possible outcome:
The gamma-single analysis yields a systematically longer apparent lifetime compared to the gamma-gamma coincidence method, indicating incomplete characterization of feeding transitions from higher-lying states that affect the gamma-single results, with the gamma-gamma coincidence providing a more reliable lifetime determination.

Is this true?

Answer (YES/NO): YES